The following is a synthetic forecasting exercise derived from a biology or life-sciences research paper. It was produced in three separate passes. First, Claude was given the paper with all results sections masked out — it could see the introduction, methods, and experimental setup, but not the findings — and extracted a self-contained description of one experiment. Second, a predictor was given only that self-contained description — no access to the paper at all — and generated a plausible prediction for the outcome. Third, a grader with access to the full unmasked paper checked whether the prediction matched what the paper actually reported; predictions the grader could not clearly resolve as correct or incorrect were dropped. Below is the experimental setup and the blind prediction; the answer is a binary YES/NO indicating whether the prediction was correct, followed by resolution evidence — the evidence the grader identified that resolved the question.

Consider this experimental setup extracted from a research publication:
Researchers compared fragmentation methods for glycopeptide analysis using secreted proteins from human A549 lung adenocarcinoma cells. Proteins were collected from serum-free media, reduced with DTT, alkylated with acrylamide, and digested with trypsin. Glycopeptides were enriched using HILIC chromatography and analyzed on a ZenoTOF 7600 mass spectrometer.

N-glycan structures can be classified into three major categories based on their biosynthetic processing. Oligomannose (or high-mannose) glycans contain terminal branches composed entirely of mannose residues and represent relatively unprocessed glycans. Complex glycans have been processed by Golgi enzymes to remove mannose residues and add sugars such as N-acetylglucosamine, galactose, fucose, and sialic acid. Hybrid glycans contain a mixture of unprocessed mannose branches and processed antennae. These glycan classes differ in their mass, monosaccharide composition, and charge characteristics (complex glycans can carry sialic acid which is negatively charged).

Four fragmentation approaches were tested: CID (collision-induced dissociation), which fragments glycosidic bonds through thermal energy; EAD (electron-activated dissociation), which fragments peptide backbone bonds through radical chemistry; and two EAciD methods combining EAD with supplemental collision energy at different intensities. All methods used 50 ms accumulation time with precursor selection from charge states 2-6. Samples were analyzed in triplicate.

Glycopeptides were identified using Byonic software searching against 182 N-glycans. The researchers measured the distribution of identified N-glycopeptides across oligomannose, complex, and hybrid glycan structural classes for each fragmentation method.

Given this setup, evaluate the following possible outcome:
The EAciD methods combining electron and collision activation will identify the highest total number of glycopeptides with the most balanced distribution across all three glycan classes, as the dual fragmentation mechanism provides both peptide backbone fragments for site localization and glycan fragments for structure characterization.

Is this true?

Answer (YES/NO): NO